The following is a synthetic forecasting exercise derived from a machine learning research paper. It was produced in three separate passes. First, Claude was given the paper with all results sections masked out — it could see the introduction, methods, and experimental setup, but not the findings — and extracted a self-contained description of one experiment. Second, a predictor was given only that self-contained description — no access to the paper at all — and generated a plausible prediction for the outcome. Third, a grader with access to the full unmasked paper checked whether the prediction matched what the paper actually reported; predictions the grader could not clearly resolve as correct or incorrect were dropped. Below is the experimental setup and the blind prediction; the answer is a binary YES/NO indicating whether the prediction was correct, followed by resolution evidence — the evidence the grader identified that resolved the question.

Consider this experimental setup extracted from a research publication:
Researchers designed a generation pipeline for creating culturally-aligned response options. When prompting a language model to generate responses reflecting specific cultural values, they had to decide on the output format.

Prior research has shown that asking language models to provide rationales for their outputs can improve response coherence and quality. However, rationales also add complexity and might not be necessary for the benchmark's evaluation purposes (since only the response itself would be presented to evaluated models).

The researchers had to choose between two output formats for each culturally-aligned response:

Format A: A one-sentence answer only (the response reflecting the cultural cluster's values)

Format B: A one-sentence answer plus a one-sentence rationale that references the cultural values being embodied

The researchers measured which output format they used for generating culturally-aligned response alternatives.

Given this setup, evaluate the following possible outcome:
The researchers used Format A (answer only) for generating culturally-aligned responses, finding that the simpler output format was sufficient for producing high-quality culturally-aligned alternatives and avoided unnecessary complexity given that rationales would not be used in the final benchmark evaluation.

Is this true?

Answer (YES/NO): NO